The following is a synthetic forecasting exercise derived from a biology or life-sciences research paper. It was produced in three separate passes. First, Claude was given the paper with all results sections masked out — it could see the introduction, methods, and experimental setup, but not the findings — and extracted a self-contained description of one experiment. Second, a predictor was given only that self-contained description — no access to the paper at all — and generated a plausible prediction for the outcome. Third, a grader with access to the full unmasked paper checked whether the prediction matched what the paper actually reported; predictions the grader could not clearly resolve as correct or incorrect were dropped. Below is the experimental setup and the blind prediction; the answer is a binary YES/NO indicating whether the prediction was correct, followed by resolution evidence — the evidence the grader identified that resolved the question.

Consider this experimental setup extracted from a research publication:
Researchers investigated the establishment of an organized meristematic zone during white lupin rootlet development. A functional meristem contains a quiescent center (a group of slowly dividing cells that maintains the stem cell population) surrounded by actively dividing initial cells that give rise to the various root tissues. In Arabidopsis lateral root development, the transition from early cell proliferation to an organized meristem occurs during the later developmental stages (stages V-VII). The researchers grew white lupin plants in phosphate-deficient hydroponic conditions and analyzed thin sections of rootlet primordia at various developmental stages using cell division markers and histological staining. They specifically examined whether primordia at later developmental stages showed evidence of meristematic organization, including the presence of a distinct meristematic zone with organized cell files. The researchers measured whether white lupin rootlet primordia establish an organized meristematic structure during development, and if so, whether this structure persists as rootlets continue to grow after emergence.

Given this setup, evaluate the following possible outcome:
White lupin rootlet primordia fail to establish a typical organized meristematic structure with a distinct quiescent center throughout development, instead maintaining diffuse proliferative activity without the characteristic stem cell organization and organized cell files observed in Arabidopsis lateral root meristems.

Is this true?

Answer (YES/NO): NO